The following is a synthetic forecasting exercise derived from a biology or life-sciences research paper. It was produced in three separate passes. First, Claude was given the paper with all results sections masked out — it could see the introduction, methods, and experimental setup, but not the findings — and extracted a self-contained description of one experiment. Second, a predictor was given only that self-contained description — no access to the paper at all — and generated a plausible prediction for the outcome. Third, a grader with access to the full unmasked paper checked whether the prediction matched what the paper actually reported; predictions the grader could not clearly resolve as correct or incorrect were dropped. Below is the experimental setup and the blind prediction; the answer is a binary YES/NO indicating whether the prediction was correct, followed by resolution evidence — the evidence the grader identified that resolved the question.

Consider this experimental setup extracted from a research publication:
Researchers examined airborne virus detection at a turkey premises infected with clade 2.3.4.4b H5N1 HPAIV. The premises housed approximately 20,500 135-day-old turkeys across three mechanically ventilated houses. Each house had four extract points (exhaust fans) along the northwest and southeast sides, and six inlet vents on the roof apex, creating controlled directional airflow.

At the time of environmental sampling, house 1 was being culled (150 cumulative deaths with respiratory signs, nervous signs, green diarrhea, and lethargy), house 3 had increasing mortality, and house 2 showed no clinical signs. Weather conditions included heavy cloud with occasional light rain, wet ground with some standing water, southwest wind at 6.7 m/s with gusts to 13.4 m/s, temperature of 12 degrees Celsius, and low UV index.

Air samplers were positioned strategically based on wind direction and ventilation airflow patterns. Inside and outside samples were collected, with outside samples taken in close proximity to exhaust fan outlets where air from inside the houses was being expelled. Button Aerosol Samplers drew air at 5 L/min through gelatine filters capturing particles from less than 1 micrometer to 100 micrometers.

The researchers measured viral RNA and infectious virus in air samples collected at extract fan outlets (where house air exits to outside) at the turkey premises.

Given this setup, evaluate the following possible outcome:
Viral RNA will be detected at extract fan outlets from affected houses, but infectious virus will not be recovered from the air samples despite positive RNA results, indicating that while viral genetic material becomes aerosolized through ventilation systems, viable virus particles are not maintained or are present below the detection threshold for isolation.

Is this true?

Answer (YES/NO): NO